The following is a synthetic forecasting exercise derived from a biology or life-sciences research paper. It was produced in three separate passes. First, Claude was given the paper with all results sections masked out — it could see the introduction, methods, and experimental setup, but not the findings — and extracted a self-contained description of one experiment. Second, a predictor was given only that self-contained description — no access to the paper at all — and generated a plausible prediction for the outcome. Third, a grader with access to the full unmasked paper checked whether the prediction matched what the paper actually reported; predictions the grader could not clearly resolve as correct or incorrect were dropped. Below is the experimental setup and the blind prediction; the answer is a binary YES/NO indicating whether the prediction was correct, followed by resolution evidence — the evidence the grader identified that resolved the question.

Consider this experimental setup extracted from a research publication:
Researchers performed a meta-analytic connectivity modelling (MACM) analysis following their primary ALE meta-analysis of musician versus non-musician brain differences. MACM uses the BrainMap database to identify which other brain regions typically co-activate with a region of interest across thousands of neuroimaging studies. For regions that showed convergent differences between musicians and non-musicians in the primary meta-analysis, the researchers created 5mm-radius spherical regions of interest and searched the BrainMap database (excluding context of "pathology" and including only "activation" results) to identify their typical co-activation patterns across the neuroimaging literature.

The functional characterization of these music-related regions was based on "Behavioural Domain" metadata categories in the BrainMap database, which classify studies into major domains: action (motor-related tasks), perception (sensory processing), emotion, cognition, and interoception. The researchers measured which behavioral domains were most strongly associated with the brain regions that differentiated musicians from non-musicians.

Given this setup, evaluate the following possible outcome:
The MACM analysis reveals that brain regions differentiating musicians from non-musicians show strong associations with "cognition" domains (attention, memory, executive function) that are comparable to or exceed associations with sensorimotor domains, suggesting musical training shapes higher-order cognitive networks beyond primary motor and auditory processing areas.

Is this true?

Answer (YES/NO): YES